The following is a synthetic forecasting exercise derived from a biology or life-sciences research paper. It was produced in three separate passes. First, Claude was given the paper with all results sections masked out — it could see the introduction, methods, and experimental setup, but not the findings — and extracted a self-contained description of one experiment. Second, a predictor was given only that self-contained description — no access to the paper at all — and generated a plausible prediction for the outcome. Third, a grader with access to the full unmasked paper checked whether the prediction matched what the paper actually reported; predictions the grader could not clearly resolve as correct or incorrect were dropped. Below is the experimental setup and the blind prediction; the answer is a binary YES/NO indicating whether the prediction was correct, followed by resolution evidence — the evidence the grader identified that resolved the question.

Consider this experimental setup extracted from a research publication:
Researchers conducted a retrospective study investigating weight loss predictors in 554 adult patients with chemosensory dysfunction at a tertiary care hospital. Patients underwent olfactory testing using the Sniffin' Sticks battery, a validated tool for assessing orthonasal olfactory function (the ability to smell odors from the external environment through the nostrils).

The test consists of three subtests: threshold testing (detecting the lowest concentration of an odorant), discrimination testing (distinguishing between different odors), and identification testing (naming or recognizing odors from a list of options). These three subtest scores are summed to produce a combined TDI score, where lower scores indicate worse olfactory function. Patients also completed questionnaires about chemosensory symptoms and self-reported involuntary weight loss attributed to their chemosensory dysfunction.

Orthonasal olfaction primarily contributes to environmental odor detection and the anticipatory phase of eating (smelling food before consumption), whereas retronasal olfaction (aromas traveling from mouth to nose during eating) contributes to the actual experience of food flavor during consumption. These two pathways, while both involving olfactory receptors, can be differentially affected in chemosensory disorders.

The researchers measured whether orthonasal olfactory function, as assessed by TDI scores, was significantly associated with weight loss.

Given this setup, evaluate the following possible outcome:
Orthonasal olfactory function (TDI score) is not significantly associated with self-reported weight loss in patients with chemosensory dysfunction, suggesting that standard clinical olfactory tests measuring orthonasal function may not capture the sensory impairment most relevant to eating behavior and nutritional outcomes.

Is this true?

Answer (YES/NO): YES